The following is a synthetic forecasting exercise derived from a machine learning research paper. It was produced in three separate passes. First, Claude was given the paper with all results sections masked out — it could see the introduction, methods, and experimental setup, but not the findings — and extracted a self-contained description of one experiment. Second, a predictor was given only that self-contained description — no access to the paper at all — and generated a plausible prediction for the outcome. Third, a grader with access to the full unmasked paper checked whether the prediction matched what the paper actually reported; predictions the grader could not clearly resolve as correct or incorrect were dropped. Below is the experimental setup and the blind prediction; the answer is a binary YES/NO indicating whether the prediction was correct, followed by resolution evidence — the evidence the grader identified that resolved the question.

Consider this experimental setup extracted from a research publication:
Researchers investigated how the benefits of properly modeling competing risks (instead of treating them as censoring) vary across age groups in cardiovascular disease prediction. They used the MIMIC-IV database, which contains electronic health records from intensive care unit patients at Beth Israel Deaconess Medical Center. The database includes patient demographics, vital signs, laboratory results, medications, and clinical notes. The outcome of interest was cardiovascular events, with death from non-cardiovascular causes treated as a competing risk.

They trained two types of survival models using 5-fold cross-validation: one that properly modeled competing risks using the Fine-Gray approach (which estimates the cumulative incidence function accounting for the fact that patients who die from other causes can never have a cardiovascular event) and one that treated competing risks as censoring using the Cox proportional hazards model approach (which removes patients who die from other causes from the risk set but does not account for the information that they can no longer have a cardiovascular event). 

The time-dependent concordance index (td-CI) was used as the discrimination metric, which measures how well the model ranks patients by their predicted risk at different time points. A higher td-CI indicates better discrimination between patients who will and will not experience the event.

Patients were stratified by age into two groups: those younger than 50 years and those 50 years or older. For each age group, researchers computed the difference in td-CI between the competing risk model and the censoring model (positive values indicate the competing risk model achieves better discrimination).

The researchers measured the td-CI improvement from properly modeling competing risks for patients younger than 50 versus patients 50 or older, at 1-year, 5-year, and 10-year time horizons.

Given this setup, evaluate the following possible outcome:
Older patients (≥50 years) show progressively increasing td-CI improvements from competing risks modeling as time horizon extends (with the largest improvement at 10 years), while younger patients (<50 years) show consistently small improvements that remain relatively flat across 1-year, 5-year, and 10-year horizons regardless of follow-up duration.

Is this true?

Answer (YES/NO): NO